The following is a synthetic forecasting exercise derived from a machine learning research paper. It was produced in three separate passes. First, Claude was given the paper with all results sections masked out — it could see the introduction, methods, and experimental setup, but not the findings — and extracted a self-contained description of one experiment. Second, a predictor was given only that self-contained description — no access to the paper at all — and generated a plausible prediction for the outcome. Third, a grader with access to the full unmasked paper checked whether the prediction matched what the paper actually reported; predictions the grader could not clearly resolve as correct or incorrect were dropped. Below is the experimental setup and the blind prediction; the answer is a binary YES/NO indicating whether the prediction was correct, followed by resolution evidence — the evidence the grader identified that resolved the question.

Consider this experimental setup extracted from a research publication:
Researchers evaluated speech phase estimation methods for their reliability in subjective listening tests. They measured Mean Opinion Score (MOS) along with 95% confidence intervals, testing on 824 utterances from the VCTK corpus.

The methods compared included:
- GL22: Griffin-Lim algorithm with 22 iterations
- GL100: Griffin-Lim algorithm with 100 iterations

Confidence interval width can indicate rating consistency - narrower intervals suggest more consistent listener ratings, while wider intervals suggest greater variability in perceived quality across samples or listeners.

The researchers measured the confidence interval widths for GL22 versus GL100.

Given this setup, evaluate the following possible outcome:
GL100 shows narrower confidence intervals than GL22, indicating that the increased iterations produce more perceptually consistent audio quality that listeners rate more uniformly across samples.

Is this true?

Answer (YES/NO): YES